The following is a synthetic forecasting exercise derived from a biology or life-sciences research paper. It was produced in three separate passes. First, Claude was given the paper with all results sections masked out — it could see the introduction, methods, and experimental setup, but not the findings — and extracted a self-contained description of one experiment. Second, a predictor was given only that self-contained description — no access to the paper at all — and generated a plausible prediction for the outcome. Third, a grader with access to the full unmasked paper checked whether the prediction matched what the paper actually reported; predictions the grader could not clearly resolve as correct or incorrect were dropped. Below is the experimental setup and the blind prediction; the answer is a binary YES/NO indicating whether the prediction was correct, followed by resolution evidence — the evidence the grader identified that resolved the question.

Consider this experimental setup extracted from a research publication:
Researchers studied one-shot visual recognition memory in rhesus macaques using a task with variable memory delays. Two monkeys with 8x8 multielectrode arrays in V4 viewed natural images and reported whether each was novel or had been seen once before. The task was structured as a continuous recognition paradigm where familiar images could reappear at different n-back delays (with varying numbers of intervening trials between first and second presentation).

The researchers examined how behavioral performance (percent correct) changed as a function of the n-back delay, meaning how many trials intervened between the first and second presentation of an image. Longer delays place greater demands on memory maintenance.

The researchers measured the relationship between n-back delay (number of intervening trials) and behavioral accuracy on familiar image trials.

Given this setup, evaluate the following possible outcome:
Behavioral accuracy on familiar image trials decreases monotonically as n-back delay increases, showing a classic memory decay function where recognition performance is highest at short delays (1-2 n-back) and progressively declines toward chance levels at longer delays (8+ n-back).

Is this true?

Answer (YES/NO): NO